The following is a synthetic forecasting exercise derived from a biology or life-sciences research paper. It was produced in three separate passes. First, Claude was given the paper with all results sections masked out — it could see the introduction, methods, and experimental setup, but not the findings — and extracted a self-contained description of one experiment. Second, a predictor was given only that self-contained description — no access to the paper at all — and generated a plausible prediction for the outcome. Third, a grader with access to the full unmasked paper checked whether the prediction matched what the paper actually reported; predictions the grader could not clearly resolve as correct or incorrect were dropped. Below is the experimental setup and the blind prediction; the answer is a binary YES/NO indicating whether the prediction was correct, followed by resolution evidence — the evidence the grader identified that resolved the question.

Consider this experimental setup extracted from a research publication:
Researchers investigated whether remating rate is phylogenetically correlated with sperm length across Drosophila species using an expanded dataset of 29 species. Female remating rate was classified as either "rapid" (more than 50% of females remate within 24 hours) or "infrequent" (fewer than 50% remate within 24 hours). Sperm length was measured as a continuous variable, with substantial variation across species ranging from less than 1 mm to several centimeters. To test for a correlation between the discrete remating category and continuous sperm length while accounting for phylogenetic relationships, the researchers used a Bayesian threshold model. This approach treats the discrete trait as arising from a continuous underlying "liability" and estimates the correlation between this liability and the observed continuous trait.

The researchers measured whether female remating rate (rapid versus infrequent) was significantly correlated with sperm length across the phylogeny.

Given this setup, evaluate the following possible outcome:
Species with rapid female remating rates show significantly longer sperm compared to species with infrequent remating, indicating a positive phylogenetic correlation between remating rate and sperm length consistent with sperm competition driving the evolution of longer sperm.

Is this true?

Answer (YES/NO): NO